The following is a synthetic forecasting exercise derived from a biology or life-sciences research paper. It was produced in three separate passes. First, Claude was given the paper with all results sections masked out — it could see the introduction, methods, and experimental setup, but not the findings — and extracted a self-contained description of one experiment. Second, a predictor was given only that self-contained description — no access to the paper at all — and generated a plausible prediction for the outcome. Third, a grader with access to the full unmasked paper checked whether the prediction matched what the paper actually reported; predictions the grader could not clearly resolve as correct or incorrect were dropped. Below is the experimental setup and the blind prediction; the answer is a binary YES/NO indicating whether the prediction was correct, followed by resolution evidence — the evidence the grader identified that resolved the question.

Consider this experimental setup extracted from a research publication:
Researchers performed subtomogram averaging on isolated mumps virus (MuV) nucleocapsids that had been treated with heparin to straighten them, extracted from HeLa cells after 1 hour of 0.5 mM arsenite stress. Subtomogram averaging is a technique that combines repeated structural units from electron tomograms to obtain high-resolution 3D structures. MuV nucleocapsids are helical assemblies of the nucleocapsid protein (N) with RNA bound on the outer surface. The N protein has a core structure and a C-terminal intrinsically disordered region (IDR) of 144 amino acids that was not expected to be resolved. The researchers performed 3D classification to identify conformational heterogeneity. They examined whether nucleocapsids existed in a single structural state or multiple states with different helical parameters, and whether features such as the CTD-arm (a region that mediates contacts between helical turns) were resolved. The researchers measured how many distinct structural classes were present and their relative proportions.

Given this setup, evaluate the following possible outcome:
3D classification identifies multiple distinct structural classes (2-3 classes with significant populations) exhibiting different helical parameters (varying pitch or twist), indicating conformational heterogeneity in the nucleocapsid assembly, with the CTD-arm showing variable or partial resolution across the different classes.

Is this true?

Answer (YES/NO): YES